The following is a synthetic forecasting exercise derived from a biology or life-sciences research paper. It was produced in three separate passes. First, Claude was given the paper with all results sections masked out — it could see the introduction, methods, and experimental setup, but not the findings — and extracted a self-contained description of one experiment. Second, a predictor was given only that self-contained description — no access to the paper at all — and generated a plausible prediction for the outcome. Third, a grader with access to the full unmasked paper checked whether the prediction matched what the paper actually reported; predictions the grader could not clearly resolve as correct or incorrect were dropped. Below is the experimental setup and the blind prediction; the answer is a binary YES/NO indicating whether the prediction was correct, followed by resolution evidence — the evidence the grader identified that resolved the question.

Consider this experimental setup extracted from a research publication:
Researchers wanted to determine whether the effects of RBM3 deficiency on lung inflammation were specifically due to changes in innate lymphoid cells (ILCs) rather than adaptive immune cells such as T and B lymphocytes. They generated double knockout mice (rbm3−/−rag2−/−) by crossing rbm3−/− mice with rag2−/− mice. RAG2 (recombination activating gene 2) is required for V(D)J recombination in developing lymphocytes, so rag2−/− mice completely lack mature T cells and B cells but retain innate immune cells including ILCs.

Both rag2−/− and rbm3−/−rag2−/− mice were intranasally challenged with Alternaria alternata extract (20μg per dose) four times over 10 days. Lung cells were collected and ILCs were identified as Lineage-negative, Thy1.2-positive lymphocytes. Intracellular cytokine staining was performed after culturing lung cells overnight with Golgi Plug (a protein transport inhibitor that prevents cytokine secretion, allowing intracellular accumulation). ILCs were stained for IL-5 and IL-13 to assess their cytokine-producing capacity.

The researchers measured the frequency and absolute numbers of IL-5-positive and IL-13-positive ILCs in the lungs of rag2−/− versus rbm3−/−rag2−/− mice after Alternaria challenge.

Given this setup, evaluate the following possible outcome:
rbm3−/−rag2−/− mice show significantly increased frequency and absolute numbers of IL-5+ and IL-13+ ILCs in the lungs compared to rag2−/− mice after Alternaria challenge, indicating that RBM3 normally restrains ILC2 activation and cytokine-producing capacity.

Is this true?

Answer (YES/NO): YES